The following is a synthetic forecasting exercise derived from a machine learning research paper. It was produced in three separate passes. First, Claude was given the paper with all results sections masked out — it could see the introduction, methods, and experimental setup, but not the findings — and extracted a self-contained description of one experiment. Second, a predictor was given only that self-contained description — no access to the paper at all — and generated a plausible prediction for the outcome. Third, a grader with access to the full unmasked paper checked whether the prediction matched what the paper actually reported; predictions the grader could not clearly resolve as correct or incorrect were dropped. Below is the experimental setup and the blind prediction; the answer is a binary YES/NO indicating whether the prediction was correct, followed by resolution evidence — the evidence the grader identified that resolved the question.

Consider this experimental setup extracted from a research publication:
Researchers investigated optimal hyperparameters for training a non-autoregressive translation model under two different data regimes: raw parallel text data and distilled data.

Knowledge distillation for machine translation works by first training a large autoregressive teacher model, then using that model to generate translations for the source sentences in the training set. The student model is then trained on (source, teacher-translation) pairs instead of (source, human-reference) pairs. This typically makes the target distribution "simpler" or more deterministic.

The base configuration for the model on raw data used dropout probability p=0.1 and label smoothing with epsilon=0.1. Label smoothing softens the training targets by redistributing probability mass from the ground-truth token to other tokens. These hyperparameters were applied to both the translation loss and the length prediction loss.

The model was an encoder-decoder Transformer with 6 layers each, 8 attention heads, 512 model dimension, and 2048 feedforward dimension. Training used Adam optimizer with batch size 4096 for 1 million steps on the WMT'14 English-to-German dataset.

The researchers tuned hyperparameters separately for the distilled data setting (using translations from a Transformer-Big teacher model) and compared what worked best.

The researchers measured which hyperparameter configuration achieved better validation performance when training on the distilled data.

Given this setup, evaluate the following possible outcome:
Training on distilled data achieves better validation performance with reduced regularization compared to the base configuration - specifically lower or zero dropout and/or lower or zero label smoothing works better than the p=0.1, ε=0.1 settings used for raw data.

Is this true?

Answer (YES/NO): YES